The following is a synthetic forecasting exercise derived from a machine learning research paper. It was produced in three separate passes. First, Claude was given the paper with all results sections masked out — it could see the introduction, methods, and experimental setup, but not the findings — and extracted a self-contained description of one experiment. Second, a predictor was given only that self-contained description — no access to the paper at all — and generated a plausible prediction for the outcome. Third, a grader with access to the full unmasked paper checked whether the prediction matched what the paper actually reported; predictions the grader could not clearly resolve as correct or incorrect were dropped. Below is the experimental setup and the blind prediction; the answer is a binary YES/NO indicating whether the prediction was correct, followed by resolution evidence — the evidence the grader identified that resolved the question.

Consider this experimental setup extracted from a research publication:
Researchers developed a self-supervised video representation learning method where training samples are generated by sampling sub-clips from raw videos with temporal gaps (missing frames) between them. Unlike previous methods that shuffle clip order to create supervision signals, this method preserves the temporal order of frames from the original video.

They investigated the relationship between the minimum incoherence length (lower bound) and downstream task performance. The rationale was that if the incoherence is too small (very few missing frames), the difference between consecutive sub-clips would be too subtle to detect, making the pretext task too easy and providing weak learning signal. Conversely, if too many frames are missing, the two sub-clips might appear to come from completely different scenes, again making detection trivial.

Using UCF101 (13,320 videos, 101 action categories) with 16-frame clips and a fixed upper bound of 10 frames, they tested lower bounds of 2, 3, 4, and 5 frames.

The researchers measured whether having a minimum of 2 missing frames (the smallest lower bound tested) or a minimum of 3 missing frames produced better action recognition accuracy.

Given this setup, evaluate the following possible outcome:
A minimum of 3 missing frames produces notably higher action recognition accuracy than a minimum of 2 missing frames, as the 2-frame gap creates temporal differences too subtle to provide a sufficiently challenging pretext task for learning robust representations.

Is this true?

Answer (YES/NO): NO